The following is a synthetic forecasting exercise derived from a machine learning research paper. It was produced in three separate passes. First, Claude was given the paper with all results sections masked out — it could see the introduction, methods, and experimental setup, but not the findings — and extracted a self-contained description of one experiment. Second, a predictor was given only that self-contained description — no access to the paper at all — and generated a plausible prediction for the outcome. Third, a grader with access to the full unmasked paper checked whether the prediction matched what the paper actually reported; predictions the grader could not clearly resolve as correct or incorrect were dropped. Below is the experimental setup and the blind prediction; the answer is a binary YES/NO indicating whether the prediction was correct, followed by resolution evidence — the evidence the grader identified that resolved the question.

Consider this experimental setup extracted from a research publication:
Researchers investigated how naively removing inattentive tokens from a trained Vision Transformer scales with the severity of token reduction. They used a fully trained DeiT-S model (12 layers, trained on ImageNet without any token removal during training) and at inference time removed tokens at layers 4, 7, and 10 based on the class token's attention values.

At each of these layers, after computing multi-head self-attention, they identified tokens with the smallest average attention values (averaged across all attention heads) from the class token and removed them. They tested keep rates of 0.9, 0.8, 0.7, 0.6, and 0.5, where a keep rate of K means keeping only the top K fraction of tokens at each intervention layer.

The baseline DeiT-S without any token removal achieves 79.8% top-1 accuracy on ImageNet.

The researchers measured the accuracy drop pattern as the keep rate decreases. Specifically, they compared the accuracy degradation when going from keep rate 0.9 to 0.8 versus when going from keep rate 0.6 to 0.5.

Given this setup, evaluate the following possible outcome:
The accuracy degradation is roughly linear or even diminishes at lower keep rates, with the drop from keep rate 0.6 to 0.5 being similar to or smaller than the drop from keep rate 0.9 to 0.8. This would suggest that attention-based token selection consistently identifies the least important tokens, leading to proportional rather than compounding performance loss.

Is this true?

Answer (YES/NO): NO